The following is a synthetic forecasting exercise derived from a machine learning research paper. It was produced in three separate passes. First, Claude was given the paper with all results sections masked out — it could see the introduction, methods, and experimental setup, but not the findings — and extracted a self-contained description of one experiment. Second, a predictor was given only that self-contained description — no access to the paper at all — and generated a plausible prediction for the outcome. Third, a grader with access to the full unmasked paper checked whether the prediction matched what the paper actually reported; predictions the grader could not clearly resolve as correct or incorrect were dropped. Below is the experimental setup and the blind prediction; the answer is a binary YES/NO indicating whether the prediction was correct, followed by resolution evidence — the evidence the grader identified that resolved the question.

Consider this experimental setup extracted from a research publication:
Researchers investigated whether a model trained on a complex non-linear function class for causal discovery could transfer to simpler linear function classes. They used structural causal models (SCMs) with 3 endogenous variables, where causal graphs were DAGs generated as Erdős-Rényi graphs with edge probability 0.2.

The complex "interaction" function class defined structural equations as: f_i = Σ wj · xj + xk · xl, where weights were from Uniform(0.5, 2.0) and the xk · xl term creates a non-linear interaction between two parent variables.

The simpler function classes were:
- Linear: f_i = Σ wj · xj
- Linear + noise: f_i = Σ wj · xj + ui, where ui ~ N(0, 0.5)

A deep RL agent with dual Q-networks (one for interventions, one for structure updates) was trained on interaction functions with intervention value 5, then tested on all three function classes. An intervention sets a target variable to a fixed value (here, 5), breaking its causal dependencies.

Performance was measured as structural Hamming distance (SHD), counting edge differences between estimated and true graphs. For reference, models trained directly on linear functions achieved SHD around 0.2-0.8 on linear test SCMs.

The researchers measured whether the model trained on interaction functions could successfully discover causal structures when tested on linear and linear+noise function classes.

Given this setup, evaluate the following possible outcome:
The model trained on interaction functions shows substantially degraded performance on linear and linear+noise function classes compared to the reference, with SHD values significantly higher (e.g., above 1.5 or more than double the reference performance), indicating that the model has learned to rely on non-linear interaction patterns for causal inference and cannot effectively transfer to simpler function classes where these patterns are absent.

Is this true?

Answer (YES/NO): NO